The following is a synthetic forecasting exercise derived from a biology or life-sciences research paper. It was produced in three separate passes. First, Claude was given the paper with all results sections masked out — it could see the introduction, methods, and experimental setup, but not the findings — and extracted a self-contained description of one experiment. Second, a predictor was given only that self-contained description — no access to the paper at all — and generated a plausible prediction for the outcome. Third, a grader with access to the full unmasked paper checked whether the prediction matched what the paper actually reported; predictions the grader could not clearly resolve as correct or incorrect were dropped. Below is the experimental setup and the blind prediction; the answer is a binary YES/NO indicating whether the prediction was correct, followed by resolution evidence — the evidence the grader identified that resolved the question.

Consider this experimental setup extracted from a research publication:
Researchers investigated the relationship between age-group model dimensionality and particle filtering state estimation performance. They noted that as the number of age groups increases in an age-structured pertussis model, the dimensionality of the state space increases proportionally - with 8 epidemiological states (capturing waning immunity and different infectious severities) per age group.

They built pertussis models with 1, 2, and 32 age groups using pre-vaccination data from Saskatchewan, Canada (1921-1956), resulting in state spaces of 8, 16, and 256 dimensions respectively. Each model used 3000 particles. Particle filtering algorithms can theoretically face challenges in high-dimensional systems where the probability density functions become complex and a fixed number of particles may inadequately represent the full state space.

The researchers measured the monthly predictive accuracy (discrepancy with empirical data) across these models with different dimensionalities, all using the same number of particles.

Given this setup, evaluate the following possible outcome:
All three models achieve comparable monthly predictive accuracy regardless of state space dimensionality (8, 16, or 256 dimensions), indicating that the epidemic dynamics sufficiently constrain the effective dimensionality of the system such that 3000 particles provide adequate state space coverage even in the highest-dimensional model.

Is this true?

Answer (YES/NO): NO